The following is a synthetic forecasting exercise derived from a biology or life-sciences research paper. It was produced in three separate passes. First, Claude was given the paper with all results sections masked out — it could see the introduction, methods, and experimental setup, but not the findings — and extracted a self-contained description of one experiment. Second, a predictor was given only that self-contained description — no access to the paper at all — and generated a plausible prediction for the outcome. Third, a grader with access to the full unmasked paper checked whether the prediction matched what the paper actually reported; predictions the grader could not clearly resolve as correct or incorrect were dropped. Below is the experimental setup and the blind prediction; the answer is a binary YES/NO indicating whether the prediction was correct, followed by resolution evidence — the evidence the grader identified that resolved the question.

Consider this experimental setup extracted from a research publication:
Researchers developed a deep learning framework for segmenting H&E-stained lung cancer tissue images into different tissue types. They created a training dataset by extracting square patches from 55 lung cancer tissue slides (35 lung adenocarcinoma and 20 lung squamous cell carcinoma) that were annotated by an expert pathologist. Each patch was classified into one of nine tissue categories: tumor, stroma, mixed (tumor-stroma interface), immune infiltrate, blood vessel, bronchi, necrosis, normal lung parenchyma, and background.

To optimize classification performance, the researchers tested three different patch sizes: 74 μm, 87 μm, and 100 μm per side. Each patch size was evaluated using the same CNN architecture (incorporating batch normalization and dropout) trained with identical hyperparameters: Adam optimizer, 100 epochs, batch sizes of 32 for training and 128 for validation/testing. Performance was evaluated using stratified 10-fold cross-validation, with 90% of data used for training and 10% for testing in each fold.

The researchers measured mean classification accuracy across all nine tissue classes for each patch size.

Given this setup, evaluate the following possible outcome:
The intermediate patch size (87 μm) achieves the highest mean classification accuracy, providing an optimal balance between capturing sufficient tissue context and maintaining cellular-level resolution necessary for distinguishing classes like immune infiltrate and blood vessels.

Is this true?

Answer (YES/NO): YES